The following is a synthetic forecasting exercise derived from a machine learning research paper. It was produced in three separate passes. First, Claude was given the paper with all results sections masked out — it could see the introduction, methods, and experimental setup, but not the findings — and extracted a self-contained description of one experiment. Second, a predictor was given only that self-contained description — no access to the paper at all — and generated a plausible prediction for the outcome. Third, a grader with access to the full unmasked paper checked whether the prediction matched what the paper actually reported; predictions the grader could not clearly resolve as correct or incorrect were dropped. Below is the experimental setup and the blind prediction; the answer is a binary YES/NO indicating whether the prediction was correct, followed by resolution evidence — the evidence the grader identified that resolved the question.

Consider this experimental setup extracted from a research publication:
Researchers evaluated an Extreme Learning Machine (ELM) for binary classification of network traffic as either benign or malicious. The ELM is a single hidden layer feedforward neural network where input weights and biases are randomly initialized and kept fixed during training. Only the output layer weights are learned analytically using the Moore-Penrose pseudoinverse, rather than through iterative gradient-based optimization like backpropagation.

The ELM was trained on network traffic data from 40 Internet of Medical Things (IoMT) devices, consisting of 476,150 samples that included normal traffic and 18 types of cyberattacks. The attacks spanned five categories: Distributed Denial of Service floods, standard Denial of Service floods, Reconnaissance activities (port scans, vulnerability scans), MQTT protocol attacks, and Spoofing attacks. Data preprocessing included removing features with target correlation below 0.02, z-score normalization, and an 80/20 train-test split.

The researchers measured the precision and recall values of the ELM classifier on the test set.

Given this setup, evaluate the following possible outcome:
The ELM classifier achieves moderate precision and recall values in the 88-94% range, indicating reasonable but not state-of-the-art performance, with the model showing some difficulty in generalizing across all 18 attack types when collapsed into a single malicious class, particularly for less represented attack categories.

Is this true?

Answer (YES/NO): NO